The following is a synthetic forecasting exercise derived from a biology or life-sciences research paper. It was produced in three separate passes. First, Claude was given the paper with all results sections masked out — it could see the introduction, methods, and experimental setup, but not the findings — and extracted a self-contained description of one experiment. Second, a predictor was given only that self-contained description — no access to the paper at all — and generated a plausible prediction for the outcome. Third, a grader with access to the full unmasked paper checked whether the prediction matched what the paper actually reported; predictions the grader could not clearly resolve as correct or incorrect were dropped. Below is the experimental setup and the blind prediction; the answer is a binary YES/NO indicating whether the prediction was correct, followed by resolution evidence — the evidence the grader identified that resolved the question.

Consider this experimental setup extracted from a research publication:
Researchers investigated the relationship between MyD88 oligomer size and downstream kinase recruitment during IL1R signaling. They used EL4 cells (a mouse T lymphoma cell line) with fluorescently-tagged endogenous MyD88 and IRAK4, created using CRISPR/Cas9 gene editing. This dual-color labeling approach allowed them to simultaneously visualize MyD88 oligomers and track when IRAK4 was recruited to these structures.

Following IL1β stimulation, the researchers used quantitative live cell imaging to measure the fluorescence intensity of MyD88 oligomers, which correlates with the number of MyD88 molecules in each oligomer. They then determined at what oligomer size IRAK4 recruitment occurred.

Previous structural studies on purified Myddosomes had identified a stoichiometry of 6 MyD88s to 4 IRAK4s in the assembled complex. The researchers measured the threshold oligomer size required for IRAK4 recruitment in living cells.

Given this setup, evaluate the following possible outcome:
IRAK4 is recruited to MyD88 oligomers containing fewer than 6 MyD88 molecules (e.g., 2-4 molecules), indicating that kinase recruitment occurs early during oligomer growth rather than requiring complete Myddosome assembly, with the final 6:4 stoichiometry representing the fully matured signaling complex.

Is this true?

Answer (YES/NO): NO